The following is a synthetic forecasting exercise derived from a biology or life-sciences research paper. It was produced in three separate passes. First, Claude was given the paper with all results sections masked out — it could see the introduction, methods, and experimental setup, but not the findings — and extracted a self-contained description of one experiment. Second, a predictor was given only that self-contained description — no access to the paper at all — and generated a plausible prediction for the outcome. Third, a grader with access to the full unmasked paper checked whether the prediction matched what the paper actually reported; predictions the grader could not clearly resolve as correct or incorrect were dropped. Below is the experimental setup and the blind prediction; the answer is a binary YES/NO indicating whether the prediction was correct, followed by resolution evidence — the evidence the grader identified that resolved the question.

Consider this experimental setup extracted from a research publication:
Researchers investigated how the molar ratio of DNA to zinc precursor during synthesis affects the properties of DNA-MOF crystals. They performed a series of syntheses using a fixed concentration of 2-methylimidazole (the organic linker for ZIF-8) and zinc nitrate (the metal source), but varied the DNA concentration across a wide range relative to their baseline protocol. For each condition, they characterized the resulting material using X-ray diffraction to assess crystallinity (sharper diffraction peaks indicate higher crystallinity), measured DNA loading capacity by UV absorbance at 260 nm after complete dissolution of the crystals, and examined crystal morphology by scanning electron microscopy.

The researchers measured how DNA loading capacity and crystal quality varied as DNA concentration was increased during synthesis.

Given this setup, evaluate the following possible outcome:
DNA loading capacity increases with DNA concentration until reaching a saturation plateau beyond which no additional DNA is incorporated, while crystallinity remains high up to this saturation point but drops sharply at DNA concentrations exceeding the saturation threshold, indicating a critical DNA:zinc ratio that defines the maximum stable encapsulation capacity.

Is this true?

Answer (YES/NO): NO